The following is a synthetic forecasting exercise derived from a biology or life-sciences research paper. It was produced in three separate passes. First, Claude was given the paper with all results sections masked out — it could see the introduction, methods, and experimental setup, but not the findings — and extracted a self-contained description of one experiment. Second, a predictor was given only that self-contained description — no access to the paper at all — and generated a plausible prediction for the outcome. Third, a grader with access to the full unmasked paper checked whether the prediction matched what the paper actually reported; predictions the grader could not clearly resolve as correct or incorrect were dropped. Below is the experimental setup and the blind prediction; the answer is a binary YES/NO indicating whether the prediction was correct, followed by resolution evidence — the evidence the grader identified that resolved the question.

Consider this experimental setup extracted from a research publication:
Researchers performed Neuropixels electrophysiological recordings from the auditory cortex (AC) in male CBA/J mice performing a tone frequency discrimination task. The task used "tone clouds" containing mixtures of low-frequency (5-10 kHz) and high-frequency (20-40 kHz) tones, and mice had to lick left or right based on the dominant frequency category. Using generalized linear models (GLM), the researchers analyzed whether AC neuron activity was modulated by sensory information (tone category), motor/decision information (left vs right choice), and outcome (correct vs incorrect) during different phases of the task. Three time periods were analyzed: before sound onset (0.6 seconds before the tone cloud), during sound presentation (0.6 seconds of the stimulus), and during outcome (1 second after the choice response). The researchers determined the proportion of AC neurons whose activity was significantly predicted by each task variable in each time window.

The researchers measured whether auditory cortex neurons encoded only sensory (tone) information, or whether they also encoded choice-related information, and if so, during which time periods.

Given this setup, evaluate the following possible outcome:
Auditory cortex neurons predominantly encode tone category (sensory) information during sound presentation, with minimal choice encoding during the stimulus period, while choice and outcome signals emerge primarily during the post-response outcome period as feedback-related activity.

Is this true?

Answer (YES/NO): NO